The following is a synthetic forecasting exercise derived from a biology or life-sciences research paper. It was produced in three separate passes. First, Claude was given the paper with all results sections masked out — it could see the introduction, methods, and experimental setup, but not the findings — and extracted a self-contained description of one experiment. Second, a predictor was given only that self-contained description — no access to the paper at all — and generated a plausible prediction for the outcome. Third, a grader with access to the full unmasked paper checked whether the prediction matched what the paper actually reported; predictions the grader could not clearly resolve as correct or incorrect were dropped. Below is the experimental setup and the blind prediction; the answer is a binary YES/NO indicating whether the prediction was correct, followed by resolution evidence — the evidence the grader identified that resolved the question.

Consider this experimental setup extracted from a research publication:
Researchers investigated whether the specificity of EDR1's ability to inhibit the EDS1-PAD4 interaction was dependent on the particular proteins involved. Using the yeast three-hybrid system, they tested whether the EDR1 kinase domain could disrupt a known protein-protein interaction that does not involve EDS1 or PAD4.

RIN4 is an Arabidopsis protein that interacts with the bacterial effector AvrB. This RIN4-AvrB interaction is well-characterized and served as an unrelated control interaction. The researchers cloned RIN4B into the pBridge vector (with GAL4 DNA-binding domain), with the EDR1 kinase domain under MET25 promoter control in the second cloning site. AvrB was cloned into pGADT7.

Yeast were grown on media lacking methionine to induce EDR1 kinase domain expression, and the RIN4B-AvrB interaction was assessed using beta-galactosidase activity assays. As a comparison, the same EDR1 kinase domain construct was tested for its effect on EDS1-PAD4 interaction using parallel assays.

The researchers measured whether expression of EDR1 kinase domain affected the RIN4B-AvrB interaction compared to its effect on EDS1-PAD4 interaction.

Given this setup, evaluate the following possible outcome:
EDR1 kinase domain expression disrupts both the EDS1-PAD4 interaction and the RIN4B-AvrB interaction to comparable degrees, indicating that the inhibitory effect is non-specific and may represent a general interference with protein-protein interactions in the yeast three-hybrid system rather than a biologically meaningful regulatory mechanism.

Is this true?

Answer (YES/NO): NO